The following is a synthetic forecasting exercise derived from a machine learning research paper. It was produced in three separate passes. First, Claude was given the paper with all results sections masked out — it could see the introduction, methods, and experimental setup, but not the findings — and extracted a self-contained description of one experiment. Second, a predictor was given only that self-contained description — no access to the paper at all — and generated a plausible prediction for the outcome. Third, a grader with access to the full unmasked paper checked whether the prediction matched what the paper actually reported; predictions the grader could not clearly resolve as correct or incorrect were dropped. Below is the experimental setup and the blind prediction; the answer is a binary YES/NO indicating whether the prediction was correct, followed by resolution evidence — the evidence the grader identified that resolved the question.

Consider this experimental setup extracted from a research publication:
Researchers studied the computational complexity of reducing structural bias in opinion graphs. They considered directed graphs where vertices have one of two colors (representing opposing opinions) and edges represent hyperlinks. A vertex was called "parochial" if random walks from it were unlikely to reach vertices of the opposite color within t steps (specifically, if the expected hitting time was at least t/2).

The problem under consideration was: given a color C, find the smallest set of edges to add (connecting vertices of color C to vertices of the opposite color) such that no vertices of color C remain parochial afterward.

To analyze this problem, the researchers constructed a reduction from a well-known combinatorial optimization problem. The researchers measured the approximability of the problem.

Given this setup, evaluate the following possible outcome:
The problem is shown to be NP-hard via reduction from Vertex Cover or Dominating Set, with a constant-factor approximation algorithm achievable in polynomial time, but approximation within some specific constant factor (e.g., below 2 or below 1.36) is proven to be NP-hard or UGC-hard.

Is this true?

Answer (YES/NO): NO